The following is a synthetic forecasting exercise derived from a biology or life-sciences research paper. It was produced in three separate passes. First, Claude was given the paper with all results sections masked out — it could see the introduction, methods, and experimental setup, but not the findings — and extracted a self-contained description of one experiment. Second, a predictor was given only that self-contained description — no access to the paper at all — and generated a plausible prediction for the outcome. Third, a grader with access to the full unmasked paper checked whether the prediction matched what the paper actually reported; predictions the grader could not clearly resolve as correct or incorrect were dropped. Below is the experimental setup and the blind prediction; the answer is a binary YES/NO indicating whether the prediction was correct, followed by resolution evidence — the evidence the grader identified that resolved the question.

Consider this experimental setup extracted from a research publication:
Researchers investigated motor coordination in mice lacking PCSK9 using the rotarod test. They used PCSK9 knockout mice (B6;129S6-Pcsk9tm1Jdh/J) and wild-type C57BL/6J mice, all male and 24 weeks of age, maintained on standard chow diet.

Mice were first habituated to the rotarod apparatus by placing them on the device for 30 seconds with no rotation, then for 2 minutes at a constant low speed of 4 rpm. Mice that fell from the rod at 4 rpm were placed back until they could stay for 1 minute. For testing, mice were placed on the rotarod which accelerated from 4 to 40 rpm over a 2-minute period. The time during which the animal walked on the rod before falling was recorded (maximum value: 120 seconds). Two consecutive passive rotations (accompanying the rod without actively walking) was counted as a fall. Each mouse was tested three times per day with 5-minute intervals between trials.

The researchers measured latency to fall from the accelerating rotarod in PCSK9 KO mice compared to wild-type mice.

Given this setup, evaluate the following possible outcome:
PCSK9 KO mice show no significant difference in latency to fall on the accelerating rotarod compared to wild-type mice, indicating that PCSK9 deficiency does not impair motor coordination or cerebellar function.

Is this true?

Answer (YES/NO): YES